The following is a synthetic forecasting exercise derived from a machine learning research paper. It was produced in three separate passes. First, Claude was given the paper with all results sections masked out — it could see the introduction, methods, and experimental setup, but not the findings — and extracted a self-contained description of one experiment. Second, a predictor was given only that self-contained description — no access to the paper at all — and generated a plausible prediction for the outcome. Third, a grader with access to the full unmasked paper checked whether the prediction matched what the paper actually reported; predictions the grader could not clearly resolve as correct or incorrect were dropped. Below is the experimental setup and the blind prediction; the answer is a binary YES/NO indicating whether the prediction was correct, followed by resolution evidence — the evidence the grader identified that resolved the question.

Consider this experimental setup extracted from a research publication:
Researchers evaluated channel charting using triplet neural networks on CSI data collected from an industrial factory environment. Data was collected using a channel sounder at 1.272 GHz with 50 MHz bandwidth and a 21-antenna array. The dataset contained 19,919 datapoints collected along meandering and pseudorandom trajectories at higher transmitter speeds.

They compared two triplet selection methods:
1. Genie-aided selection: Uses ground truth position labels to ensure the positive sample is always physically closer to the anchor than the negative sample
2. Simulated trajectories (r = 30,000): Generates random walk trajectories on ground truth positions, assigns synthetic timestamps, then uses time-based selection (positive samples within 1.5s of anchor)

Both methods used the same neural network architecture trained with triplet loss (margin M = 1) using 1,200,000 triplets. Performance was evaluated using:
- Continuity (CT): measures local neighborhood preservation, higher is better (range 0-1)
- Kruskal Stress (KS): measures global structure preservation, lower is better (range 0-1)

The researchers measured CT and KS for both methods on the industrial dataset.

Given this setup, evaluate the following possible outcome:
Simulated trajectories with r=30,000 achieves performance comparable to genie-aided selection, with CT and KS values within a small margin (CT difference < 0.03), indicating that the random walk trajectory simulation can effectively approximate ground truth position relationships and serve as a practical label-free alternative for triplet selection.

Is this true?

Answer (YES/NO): NO